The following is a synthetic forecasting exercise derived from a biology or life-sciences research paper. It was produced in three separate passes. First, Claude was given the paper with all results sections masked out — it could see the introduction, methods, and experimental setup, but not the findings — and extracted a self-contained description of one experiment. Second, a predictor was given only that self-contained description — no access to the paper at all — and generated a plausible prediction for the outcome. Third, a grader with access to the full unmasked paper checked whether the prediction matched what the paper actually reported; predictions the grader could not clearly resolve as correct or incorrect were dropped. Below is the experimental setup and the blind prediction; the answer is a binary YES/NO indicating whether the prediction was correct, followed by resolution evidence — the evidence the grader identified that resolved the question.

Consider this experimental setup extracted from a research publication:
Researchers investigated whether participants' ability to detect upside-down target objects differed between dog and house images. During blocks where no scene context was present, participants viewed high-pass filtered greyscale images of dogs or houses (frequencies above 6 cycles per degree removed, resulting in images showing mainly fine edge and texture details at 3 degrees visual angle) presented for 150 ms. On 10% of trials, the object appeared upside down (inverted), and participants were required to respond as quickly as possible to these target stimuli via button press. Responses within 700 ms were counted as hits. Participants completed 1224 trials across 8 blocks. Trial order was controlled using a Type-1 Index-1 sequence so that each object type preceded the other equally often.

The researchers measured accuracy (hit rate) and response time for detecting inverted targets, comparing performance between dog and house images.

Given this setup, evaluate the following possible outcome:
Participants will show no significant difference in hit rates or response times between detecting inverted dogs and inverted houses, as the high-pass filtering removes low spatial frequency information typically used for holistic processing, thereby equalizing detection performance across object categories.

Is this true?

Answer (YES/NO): NO